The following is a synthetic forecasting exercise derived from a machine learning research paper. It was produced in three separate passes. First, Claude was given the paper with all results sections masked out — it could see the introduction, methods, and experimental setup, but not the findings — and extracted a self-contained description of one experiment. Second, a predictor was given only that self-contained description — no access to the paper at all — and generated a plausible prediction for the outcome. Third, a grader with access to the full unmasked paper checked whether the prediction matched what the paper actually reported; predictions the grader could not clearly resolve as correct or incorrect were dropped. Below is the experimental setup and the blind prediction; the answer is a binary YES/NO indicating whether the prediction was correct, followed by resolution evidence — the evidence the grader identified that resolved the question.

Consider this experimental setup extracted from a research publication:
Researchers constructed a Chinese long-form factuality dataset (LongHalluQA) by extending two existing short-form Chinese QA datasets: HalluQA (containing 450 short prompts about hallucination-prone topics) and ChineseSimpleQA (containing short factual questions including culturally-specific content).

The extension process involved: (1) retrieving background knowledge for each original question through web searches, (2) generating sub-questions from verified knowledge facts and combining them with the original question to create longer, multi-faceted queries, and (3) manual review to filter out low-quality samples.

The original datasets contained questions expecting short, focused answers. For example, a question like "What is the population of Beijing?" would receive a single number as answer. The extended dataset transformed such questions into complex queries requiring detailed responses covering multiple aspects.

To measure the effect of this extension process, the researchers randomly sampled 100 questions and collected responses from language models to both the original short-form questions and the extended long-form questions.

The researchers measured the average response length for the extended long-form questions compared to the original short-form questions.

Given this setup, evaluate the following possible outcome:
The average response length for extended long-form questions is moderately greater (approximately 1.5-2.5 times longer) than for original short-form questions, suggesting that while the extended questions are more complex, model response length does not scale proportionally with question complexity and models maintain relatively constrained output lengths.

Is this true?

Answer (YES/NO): NO